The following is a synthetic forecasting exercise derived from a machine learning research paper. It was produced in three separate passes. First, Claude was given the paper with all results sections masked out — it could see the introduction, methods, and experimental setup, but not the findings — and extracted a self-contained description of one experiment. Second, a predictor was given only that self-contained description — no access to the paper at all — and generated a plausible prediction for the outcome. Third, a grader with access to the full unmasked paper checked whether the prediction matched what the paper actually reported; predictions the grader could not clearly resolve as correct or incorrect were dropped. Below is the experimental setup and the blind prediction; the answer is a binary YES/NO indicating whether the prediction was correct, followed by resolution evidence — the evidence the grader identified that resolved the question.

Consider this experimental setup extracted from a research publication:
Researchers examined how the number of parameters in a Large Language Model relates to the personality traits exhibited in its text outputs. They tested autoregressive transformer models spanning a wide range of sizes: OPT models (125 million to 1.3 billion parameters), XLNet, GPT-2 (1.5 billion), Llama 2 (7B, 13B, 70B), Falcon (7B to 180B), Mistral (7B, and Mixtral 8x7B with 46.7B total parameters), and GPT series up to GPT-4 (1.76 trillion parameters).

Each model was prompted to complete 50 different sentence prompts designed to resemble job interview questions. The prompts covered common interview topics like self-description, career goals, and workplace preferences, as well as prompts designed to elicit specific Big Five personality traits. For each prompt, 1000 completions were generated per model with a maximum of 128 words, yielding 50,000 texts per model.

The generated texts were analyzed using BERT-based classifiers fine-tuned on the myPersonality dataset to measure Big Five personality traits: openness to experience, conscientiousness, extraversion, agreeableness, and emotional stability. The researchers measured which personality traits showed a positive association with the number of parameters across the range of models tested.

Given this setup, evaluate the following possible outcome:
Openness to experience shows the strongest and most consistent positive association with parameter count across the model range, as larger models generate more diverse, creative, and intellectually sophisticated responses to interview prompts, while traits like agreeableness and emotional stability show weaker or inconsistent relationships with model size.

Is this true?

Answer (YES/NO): NO